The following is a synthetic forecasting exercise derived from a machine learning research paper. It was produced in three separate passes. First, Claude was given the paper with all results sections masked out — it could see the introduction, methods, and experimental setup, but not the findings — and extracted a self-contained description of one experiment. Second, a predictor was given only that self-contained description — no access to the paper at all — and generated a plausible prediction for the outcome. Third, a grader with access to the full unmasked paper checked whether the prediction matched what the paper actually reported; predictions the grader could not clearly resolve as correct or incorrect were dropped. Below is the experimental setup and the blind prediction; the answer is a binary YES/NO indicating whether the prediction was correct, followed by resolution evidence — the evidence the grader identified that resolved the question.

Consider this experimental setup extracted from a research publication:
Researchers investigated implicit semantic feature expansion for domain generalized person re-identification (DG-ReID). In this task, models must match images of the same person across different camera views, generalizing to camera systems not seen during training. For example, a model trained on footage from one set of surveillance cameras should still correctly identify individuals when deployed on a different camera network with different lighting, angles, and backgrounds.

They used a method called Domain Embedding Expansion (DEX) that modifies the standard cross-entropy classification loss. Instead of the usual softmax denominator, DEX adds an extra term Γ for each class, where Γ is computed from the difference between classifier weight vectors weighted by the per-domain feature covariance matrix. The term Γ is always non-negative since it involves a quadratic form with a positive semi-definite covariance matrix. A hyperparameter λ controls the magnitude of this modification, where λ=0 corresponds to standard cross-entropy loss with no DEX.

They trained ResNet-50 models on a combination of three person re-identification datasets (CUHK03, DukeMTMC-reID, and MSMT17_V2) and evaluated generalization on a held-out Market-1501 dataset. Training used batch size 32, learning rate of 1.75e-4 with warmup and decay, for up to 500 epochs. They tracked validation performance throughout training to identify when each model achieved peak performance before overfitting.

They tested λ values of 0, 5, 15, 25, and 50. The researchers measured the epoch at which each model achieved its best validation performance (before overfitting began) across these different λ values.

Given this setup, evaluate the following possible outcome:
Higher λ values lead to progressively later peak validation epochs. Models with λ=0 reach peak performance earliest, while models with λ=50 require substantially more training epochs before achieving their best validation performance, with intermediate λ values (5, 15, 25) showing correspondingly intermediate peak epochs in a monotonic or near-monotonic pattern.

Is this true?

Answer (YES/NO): NO